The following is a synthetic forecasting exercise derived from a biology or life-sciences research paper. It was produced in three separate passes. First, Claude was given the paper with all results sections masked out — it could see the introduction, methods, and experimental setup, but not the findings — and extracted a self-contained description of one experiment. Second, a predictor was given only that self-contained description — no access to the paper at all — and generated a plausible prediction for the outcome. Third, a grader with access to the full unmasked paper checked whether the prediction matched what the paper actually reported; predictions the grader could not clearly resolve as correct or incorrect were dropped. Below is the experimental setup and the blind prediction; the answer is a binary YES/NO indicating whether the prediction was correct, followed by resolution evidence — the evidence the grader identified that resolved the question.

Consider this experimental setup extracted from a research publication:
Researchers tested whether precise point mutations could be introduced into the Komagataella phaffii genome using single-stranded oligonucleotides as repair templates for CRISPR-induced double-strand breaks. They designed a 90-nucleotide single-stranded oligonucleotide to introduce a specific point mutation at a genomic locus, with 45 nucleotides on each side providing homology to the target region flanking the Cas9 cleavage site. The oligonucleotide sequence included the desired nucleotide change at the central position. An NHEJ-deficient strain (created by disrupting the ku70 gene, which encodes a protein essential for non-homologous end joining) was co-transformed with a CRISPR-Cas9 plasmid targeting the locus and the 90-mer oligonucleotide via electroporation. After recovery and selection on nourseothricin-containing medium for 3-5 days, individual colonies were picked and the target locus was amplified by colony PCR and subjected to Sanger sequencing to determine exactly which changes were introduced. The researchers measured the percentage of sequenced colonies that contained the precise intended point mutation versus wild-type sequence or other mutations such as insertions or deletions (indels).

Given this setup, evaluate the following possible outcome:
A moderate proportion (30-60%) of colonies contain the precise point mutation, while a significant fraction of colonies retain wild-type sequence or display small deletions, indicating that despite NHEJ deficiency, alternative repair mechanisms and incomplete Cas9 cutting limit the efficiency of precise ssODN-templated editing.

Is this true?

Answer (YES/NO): NO